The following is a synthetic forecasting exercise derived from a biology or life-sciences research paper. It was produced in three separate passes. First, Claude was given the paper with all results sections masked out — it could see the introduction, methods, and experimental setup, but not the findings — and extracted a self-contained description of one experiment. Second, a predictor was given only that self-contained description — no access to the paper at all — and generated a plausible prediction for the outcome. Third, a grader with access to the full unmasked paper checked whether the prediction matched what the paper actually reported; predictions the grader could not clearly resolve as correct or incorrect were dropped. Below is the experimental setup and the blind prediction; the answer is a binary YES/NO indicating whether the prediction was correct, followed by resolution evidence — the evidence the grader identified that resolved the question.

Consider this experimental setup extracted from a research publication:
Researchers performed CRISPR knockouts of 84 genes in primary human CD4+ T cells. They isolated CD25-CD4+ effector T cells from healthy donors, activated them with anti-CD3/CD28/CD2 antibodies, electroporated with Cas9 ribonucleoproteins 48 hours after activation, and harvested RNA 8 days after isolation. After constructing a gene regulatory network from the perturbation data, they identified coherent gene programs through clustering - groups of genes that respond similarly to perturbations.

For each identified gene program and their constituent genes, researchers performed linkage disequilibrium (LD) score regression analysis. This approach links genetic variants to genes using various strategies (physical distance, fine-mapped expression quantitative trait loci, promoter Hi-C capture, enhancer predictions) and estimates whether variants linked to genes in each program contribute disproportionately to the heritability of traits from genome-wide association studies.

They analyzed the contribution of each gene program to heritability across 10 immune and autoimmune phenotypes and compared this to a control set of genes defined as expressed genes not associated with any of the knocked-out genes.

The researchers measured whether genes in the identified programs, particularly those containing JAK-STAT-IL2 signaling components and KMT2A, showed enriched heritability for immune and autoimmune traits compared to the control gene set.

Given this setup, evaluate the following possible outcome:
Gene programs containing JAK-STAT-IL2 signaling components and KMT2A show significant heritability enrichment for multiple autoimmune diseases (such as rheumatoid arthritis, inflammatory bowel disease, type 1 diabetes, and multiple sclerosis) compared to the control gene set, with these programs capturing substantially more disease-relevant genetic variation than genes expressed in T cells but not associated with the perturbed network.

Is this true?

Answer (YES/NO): YES